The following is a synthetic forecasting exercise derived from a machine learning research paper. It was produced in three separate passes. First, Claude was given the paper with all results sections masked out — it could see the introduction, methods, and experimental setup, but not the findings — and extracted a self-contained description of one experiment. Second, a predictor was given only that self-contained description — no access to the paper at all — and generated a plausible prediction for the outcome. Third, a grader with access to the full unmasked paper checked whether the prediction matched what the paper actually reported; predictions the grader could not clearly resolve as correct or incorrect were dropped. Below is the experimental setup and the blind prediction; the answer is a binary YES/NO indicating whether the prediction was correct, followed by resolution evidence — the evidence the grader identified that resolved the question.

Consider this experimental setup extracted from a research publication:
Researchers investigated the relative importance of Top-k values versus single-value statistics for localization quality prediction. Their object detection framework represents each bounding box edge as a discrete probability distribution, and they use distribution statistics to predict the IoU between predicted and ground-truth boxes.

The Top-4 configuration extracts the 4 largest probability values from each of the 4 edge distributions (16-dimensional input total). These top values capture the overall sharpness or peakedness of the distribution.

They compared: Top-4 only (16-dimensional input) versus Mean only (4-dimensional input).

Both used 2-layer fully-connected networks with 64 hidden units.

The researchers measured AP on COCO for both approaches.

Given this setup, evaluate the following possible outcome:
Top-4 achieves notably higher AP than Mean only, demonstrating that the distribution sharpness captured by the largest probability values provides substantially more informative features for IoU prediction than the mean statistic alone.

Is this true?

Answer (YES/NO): NO